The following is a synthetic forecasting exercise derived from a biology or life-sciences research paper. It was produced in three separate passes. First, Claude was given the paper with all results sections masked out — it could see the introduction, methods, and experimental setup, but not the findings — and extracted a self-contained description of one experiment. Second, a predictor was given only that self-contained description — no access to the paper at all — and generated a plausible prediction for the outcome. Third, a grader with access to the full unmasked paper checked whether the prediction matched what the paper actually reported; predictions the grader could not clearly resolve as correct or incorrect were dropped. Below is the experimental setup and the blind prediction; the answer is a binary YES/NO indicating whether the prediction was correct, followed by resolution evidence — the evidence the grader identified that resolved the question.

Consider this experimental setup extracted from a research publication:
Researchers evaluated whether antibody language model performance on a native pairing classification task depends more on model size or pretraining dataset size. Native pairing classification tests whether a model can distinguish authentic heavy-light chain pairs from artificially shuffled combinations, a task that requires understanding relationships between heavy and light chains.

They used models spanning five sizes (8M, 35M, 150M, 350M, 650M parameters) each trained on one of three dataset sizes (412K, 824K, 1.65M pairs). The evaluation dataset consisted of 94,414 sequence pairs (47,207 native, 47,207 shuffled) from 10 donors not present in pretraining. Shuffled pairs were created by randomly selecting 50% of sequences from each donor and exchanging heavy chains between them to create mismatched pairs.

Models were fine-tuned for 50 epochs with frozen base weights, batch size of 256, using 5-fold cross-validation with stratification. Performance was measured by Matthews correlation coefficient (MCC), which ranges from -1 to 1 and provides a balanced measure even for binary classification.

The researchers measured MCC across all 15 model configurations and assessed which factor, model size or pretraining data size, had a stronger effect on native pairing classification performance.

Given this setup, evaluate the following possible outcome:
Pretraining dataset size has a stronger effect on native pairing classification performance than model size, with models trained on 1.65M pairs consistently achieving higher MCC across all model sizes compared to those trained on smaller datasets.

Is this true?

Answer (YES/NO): NO